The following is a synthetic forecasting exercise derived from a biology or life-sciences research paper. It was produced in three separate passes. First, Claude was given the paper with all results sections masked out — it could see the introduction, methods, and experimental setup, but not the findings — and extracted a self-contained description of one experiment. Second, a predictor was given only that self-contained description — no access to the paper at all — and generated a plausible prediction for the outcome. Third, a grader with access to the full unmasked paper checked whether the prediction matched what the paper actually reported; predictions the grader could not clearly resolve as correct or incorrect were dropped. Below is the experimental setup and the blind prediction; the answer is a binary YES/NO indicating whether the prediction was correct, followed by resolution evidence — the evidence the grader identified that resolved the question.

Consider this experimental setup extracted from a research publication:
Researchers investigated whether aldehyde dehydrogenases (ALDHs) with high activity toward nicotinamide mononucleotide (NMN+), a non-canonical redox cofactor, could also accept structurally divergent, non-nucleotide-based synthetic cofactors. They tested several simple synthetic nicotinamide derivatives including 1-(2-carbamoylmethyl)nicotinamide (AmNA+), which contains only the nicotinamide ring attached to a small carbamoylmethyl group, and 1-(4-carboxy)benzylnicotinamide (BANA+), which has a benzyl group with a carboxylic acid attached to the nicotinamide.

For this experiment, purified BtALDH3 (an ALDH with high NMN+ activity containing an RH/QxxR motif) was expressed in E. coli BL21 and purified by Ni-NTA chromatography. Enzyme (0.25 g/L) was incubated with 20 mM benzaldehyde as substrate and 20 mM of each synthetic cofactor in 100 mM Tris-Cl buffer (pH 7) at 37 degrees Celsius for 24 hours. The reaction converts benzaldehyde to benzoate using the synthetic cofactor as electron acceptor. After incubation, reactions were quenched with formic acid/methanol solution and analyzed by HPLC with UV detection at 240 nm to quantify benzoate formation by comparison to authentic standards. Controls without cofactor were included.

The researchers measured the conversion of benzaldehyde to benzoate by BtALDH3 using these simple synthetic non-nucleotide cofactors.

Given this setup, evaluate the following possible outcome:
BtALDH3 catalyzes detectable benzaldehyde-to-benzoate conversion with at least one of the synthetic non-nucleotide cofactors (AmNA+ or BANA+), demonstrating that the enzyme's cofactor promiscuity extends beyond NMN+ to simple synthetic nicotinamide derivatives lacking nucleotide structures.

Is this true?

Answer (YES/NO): YES